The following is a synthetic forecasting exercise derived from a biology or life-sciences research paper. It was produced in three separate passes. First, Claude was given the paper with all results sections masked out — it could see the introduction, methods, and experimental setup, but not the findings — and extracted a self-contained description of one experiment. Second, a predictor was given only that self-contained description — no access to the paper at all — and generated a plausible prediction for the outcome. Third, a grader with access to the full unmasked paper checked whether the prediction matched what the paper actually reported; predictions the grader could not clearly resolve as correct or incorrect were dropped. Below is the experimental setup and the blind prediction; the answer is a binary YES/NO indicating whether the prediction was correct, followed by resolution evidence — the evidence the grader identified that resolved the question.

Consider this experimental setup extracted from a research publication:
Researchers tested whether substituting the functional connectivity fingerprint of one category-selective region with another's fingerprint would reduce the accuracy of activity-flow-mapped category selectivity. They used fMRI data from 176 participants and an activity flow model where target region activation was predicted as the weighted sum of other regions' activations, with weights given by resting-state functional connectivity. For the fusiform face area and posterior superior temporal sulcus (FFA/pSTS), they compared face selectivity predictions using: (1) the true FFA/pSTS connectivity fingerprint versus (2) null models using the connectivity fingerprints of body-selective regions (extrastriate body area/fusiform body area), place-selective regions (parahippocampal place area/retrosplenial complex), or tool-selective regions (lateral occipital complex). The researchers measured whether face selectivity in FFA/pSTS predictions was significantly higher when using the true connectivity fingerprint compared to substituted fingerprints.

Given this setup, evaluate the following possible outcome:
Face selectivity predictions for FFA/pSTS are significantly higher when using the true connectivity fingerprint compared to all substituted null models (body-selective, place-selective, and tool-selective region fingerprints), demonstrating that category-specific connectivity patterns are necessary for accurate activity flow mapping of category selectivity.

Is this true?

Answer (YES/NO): YES